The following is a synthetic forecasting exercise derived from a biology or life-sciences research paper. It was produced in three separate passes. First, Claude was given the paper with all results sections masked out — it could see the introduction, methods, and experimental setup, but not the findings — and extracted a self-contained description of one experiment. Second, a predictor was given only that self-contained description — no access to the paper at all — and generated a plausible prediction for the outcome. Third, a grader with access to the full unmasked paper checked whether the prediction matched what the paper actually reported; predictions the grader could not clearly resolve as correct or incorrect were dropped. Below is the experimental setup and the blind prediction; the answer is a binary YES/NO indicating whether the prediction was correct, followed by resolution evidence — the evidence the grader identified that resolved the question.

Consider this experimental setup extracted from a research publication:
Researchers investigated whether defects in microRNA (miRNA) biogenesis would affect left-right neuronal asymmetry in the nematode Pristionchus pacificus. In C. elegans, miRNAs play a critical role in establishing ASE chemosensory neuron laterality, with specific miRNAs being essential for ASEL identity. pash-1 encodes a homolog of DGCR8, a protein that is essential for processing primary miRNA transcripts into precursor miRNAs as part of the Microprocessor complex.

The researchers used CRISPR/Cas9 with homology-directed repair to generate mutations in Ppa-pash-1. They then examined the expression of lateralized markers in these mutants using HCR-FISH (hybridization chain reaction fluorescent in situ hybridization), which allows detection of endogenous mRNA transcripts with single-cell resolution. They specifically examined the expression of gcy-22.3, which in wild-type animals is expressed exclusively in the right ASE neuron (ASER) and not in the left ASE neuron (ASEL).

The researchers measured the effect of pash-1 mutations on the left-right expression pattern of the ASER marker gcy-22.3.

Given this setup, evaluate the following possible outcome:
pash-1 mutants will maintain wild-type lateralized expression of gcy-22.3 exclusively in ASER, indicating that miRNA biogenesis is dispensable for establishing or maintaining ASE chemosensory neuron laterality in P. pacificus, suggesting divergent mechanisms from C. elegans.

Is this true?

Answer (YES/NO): NO